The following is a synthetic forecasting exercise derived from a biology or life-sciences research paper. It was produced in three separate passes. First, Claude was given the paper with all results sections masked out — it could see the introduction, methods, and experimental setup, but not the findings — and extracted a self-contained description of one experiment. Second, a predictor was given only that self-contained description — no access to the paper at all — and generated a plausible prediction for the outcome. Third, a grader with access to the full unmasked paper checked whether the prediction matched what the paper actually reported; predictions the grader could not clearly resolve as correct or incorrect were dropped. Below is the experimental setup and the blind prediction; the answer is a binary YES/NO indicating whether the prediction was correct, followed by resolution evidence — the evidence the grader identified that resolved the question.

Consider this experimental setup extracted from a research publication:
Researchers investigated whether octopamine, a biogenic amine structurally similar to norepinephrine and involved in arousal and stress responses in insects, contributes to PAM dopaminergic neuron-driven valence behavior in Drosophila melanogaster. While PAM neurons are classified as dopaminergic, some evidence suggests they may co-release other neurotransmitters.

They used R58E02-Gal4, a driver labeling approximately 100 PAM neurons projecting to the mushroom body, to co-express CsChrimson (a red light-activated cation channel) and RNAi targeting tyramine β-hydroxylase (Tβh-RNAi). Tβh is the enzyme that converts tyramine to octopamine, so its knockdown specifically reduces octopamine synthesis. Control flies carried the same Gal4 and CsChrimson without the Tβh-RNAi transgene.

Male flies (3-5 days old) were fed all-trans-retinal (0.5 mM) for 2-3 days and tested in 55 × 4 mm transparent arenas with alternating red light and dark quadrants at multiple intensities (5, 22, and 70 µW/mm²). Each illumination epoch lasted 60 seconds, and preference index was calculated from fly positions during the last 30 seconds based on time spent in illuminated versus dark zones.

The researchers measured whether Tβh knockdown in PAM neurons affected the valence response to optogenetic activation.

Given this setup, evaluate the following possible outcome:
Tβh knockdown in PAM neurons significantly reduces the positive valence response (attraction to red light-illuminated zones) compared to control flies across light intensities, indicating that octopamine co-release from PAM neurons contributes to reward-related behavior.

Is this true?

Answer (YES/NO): YES